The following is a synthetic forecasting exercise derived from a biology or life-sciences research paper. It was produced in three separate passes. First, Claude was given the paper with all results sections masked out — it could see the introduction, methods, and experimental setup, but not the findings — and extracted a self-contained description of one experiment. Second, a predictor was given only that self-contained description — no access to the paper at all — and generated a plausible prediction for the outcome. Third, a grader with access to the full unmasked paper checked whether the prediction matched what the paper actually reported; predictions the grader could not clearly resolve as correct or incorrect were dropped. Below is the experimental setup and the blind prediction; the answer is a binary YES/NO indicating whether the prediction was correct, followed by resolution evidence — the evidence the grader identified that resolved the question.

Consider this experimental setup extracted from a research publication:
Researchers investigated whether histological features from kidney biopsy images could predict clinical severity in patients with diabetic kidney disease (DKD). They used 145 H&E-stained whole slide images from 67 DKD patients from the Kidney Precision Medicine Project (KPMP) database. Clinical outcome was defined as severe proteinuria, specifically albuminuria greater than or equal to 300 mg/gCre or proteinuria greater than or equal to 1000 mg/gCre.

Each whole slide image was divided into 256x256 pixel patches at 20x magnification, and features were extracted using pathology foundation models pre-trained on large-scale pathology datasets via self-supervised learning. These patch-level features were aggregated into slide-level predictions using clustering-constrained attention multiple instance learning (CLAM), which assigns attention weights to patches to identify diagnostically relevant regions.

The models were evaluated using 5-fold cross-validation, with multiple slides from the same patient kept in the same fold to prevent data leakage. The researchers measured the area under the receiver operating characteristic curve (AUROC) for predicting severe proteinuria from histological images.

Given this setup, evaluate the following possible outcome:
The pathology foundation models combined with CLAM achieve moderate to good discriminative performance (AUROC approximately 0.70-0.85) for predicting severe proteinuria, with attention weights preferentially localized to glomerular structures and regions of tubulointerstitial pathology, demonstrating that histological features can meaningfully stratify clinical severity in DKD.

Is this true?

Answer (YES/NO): NO